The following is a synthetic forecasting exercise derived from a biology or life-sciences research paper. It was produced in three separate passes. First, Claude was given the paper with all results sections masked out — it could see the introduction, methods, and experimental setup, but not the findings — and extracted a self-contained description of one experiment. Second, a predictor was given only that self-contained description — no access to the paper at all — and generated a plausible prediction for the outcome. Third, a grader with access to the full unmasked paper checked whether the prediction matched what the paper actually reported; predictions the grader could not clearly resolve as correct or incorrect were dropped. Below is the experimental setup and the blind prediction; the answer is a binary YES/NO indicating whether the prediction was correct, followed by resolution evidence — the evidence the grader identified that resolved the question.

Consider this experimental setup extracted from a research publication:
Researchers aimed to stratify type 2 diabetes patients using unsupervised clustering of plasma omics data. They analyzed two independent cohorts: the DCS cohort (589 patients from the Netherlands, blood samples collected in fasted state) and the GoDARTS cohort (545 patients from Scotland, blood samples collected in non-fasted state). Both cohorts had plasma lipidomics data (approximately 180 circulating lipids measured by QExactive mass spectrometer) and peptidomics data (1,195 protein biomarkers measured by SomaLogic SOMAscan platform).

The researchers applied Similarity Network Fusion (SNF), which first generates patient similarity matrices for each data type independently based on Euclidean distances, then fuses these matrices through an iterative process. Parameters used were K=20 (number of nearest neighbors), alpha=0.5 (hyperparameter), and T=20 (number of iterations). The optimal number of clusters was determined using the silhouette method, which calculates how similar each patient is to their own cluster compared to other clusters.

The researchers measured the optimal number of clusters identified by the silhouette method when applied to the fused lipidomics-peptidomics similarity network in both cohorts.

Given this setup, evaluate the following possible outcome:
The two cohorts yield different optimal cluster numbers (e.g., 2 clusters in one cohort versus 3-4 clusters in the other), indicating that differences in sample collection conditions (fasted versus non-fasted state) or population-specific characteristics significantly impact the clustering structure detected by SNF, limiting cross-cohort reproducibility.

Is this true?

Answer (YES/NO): NO